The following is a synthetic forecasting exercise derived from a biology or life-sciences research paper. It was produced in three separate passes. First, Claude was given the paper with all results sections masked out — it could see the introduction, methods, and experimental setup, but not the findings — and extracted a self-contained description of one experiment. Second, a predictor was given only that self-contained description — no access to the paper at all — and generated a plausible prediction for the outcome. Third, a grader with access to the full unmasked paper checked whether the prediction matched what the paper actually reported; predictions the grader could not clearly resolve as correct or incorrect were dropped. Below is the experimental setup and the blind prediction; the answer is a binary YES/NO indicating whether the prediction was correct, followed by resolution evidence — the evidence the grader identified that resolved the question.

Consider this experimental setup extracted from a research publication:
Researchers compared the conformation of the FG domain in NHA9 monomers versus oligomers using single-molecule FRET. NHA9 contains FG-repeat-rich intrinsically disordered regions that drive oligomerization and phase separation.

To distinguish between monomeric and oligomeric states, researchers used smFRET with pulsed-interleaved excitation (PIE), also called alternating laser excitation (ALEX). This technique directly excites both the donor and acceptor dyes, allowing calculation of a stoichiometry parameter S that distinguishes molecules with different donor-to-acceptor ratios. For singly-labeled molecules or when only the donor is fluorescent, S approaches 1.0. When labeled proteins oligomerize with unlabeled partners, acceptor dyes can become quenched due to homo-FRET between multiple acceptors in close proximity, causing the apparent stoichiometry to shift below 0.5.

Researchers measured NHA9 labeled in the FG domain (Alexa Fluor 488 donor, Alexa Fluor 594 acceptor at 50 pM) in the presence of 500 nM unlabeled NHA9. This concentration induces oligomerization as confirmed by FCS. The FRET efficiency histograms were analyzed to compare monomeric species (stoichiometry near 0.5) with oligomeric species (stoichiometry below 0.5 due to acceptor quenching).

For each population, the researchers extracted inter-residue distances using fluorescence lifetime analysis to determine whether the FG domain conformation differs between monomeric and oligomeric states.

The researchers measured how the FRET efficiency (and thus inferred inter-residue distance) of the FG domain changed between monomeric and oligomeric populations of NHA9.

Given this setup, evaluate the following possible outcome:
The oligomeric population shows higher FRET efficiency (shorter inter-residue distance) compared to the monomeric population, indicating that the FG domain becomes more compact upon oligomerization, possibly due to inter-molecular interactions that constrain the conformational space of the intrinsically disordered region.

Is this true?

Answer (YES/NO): NO